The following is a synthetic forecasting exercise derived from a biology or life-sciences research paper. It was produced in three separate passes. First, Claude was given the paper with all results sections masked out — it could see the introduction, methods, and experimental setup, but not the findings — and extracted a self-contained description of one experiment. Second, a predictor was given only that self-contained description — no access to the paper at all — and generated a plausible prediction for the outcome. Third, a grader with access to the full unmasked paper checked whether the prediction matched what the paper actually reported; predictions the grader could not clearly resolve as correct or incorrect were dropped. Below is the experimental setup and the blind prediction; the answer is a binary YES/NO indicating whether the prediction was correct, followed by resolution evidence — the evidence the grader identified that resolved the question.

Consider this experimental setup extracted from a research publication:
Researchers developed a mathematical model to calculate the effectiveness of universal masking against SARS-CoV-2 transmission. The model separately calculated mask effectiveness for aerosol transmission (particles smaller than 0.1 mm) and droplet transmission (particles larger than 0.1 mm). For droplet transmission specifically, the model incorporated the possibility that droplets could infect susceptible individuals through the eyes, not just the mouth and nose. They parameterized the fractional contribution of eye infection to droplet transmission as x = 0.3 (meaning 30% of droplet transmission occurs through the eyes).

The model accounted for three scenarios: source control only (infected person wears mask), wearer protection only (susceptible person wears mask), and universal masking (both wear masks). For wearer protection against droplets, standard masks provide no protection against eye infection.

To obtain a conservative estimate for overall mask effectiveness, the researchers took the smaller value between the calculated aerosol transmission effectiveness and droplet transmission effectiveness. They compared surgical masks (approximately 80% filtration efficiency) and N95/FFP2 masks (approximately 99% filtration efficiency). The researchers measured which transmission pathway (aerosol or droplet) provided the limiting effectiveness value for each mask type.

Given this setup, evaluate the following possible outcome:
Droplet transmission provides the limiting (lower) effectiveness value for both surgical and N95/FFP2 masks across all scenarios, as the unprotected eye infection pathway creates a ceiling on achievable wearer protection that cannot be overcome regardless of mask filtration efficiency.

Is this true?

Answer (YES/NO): NO